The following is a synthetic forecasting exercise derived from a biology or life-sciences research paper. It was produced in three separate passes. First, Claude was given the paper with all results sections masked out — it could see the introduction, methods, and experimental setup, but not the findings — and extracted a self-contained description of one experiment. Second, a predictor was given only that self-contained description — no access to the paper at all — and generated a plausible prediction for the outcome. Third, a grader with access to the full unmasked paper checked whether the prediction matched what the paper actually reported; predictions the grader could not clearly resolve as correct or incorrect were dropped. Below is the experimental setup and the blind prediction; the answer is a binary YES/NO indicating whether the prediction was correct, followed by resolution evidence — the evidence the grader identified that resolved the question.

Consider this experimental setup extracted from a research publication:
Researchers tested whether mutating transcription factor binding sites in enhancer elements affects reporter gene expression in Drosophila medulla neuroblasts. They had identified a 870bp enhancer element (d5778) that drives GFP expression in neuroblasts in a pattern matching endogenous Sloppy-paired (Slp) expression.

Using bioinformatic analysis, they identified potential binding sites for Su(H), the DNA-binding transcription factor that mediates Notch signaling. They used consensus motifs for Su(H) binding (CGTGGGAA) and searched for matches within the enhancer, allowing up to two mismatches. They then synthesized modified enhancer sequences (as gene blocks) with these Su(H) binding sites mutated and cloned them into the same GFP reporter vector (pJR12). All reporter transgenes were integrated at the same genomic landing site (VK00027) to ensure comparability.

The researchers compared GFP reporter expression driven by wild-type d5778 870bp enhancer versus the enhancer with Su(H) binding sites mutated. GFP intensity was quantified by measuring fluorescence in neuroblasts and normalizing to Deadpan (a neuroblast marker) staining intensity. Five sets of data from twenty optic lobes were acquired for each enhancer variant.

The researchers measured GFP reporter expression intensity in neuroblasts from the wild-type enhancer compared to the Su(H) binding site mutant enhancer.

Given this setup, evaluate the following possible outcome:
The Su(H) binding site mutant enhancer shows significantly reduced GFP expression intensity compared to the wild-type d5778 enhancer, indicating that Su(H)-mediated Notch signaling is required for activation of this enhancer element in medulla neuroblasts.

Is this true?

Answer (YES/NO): NO